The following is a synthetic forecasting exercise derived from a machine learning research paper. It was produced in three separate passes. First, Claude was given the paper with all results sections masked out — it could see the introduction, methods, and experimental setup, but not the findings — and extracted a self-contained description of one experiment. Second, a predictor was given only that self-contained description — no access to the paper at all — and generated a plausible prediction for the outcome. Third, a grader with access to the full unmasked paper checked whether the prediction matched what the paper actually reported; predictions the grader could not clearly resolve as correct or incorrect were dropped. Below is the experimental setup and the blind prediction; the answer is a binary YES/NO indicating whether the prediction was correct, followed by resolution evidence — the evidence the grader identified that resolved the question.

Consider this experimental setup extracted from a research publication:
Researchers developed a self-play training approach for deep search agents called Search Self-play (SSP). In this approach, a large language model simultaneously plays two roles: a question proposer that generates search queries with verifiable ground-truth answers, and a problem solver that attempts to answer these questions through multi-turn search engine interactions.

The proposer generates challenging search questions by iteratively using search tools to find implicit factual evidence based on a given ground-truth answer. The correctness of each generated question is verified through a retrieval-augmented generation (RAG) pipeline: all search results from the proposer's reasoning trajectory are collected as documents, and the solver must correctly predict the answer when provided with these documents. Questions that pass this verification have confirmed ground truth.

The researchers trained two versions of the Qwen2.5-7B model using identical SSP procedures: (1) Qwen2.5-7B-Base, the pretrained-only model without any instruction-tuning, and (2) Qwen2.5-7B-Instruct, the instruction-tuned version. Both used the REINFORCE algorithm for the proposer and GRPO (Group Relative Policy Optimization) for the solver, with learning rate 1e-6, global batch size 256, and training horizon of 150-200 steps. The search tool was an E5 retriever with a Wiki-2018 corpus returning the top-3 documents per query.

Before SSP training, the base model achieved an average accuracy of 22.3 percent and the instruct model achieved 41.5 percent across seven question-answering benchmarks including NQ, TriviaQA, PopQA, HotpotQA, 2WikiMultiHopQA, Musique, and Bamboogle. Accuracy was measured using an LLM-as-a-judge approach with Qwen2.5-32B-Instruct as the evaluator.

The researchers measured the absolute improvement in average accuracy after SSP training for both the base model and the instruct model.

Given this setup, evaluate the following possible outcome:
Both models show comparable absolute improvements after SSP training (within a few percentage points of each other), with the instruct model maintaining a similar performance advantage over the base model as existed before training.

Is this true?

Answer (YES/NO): NO